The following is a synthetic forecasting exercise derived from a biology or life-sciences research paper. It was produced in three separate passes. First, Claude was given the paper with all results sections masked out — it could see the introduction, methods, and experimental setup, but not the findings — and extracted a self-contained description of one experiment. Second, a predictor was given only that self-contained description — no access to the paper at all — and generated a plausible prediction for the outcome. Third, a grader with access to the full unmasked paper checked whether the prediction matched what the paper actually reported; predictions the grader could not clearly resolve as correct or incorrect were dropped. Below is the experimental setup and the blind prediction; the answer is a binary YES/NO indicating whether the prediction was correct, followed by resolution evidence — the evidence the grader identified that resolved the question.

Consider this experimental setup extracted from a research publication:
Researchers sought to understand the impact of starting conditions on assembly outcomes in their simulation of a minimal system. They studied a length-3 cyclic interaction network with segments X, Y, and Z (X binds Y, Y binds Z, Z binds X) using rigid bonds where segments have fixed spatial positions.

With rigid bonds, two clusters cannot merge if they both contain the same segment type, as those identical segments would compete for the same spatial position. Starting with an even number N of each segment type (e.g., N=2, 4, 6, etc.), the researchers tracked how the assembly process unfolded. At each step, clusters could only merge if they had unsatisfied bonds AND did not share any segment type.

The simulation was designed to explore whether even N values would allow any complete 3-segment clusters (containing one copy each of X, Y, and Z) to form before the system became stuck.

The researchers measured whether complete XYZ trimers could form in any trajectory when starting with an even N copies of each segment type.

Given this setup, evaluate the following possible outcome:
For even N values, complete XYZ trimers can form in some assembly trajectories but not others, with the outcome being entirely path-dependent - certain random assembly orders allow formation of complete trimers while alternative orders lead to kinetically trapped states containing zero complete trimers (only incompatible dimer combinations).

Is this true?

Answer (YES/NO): YES